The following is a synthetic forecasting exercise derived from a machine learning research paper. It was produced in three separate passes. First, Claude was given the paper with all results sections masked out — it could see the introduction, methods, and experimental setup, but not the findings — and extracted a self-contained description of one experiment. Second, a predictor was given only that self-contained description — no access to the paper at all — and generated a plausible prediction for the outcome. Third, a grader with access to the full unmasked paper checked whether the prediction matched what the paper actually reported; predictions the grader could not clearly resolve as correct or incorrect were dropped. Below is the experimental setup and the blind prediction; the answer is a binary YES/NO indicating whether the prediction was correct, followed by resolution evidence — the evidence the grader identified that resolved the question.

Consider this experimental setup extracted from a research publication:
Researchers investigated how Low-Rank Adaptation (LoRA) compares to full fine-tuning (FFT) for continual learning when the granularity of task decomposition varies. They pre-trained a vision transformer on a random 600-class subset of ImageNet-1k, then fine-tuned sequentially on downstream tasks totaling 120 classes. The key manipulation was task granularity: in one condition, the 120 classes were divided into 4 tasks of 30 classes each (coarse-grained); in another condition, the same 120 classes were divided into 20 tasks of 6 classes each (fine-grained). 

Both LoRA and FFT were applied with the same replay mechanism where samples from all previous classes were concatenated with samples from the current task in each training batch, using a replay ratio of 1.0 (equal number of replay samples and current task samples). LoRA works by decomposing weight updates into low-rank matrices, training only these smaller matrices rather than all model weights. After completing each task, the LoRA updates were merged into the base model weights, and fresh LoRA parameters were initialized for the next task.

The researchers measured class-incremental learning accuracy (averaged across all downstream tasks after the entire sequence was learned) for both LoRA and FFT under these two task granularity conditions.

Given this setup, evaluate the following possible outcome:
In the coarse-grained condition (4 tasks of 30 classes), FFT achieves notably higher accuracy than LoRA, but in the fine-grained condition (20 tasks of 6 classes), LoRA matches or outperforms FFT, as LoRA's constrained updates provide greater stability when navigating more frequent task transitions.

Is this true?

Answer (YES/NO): NO